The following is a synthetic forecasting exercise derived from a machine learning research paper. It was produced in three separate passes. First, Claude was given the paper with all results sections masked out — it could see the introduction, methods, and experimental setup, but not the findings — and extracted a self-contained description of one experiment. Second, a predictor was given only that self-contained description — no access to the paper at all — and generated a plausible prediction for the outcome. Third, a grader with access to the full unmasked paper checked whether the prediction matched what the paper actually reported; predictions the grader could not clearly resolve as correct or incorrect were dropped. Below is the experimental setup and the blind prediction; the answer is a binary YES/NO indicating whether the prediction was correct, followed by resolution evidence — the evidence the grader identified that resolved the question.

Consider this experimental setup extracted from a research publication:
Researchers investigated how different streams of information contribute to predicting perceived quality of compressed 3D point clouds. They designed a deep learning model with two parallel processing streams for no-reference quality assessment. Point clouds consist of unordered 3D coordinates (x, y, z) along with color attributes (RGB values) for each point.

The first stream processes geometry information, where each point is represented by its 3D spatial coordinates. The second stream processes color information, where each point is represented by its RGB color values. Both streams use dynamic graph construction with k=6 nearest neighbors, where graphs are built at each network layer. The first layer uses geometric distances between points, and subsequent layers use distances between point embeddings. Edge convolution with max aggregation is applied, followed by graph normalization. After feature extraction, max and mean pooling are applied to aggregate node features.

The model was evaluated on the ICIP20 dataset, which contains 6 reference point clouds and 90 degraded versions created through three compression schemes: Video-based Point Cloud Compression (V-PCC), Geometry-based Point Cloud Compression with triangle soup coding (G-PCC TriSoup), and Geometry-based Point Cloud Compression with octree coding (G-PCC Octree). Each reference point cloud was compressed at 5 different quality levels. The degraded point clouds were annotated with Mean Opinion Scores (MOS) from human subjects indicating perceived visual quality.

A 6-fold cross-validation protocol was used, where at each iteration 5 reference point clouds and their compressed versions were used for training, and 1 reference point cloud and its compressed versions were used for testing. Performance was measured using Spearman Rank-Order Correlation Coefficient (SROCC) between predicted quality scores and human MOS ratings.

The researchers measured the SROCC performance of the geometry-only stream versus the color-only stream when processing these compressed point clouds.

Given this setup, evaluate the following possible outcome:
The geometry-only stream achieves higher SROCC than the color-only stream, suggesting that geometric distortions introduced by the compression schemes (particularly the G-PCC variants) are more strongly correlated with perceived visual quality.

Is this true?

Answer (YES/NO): YES